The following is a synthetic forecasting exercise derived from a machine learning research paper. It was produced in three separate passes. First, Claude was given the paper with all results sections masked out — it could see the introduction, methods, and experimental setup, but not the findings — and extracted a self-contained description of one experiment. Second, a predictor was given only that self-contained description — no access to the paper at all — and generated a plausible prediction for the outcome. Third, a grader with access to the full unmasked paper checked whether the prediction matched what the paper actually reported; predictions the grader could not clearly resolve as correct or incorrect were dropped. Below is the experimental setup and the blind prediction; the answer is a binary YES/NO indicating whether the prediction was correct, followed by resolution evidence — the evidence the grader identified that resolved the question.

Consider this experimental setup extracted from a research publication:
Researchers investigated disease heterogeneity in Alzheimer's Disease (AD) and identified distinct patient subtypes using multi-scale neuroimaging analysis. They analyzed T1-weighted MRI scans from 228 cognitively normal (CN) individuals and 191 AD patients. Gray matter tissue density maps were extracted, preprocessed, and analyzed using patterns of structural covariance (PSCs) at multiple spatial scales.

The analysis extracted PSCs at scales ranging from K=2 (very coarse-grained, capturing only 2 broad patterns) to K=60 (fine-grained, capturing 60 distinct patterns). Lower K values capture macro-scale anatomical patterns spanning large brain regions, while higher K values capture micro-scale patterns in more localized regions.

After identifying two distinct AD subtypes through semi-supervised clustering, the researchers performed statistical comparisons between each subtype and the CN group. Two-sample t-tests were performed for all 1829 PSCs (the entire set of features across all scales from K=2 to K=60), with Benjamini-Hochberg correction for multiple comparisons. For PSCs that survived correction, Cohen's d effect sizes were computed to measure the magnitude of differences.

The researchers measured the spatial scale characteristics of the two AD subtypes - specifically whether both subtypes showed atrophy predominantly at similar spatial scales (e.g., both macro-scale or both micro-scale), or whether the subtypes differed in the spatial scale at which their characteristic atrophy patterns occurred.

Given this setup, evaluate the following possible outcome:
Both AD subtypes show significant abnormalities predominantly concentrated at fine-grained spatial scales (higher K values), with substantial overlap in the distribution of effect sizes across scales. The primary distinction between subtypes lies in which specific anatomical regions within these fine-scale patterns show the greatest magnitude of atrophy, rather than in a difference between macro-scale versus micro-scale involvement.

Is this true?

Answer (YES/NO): NO